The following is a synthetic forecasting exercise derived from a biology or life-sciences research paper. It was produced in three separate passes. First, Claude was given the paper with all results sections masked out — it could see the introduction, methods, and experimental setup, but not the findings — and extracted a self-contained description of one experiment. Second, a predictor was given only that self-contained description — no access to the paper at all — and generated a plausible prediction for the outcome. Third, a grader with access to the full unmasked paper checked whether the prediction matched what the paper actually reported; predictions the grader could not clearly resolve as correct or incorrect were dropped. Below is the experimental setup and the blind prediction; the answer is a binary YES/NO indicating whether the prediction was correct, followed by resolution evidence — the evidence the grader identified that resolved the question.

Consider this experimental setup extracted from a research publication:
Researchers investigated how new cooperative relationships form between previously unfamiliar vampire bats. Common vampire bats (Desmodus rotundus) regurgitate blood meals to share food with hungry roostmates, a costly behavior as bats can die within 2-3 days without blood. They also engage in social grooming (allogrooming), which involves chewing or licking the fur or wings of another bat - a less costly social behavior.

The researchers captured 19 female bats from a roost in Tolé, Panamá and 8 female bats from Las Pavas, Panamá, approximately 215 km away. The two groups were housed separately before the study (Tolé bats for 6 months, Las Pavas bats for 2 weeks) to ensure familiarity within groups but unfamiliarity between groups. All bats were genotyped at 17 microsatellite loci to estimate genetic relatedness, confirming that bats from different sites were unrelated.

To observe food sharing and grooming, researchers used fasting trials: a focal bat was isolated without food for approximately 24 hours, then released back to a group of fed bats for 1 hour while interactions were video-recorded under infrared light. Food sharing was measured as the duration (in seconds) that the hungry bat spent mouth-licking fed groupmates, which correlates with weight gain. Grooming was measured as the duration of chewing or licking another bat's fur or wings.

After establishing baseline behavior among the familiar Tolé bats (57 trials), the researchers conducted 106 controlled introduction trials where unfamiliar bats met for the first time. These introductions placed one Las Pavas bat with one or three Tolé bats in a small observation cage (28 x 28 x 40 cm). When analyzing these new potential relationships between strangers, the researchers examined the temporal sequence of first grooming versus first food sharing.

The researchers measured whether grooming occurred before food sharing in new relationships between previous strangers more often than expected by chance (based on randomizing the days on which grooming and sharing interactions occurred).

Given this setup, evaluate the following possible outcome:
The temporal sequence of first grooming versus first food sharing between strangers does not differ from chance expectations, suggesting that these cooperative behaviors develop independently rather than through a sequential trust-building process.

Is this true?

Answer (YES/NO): NO